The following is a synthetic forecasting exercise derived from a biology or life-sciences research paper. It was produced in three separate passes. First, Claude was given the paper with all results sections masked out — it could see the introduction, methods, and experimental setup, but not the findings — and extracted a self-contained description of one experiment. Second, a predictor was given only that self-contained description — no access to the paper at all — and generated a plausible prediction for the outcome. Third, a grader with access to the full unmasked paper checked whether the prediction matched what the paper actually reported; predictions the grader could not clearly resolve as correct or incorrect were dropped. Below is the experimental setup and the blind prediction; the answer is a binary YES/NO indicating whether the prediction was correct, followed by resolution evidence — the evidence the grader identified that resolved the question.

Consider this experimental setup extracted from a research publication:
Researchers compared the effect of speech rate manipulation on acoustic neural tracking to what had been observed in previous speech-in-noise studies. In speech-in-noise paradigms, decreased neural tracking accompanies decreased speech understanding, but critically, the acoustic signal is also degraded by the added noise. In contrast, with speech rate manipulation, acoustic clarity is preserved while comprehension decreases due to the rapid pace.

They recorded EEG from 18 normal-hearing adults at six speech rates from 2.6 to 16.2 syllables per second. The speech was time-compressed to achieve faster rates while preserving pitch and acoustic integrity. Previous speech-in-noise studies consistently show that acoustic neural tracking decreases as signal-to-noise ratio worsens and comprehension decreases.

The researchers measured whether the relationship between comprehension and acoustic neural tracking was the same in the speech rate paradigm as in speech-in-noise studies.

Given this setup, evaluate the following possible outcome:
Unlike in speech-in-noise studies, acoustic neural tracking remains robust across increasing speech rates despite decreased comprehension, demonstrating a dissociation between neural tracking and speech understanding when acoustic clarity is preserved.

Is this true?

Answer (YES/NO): NO